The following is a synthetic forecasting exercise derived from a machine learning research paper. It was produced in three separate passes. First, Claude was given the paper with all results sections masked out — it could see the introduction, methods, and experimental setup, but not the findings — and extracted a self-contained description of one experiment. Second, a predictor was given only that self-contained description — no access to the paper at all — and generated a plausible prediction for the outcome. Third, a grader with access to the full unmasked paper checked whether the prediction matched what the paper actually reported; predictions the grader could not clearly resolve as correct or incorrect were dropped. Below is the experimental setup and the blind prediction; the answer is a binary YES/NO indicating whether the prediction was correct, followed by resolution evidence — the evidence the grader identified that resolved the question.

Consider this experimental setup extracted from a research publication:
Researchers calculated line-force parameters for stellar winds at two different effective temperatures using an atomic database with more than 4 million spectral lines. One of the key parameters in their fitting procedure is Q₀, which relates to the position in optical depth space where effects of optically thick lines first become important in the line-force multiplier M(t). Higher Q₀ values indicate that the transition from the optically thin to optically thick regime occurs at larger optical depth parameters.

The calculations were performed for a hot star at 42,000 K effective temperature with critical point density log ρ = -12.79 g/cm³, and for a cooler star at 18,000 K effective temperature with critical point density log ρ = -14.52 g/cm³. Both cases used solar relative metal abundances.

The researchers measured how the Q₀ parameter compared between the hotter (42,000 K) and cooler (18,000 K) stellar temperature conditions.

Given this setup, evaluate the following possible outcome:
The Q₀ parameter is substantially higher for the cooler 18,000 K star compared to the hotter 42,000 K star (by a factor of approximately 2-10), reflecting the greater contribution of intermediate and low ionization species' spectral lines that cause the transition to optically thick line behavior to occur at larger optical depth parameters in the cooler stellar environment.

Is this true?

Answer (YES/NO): NO